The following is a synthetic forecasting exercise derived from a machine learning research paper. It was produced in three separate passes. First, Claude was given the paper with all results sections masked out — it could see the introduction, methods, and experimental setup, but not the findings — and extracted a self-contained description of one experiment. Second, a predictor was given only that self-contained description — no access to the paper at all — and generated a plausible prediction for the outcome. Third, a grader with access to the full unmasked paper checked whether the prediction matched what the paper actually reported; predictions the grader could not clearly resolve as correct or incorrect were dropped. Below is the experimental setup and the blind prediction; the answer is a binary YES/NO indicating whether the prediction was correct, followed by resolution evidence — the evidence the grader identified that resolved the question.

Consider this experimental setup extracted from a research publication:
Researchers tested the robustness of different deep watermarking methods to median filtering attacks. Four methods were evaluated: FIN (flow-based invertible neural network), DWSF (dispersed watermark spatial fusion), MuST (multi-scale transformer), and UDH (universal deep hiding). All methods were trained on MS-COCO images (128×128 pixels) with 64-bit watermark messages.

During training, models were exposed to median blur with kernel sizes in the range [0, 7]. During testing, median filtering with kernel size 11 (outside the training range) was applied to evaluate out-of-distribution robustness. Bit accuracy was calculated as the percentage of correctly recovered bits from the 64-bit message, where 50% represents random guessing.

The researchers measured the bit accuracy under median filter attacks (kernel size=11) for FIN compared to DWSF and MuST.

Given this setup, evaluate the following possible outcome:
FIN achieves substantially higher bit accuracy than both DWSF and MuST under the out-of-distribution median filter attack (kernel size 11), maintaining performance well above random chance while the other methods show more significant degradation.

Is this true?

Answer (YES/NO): NO